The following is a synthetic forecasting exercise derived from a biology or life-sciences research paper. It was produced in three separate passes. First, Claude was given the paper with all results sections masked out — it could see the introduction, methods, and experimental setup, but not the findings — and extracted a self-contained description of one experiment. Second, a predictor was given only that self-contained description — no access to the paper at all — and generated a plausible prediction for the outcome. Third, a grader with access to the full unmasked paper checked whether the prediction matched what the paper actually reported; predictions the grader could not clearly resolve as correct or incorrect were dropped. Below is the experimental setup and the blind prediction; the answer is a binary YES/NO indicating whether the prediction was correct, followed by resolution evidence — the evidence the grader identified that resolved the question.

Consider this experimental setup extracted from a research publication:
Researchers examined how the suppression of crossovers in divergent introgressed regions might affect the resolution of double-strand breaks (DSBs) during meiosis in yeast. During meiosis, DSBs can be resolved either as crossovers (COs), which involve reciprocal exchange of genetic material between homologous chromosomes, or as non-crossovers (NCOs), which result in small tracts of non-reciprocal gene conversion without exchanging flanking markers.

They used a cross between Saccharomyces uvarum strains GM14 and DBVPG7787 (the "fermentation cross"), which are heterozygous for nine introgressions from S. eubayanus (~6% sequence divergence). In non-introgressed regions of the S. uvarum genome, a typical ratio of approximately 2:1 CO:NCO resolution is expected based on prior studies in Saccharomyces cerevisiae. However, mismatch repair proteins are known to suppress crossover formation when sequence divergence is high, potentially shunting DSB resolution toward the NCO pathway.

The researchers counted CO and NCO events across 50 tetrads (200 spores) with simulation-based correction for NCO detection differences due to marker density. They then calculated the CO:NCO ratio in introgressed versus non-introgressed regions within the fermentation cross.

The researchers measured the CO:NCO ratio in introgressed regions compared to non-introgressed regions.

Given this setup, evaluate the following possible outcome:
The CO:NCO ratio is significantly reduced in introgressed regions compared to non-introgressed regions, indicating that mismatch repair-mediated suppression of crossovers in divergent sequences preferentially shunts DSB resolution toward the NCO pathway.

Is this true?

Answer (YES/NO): YES